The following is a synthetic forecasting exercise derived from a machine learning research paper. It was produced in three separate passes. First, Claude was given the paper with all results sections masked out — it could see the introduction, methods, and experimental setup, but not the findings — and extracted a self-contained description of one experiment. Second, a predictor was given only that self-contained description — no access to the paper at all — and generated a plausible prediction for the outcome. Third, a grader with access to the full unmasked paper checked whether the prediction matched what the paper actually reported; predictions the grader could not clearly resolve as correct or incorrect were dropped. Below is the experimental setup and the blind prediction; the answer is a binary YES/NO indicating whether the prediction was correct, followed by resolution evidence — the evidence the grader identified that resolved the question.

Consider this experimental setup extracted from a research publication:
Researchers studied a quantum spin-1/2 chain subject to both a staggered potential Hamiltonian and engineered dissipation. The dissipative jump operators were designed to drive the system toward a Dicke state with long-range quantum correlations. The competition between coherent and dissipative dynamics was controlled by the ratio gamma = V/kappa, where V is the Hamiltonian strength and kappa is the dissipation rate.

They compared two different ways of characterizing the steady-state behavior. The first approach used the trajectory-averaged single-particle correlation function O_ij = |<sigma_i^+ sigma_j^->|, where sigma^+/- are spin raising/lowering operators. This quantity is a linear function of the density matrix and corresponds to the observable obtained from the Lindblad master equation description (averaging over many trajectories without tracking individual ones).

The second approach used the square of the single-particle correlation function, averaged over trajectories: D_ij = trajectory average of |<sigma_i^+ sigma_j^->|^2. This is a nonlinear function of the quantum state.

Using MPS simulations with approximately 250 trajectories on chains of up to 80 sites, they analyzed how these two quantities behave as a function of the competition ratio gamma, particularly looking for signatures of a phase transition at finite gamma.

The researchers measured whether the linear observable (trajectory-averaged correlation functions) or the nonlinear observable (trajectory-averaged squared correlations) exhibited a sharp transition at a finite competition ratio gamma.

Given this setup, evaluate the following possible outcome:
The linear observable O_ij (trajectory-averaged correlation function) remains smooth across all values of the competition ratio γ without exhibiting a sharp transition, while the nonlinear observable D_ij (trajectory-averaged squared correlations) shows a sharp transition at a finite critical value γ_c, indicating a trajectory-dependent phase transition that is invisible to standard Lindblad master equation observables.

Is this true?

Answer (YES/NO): YES